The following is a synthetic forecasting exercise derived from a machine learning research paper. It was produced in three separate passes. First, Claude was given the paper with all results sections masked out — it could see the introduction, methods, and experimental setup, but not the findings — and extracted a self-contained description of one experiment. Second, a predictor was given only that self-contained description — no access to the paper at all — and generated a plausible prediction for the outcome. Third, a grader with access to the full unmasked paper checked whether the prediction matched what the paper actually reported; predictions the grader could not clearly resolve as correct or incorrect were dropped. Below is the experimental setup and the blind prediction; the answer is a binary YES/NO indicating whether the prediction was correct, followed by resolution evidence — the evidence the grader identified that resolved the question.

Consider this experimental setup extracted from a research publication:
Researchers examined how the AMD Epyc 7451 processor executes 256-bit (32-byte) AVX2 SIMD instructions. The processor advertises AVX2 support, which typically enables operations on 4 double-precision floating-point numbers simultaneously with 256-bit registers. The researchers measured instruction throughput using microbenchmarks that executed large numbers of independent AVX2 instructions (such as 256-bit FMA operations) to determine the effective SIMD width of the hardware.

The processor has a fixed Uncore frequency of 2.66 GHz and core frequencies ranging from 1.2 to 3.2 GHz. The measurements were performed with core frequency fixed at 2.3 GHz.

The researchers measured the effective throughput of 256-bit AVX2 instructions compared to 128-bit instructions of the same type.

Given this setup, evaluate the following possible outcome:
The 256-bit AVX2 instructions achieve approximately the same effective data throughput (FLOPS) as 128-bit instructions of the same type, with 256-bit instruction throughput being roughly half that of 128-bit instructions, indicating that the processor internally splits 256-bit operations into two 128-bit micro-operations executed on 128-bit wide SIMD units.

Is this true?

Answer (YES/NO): YES